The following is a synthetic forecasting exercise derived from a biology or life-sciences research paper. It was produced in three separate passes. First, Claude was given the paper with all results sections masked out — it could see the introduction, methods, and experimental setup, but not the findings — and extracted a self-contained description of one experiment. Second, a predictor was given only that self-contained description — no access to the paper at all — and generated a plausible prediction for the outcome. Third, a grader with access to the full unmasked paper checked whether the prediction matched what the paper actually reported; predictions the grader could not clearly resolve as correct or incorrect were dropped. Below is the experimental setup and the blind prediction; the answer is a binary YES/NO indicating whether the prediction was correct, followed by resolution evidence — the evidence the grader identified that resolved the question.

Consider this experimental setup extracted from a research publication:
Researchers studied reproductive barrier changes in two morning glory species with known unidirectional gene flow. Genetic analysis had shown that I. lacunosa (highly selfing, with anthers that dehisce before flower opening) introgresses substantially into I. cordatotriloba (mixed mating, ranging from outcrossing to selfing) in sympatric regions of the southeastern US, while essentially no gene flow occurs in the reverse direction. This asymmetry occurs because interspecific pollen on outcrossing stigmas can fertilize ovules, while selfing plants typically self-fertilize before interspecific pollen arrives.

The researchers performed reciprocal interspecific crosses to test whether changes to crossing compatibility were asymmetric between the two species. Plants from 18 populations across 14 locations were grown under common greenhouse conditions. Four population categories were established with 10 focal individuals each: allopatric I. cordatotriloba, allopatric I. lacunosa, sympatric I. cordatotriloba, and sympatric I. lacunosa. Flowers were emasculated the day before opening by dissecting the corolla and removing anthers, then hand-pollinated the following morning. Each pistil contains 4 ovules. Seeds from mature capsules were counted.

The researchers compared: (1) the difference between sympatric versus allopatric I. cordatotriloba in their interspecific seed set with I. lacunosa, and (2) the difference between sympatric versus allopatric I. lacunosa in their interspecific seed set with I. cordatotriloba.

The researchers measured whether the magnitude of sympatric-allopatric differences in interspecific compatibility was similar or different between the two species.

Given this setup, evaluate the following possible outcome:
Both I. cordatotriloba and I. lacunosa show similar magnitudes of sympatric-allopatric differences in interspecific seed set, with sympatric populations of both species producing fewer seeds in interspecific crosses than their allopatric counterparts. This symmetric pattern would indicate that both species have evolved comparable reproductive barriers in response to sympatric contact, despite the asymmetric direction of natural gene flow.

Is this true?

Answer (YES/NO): NO